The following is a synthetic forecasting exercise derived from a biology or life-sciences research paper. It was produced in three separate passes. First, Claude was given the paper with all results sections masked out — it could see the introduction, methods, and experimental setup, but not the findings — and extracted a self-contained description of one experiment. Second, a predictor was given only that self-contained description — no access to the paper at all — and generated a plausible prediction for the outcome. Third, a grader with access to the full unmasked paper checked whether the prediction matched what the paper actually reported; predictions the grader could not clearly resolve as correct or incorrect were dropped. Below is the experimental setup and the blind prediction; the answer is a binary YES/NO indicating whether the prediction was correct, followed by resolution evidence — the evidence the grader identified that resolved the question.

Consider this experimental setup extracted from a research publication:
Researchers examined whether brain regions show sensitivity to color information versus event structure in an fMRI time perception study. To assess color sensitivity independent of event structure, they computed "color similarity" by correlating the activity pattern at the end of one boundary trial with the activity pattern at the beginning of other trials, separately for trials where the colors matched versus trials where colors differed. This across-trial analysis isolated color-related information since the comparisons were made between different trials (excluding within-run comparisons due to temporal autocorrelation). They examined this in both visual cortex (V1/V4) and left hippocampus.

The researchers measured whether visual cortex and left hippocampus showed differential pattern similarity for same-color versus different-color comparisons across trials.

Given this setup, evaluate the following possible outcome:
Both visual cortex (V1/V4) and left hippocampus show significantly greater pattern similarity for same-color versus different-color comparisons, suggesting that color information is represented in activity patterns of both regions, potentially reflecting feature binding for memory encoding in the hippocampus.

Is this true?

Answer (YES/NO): NO